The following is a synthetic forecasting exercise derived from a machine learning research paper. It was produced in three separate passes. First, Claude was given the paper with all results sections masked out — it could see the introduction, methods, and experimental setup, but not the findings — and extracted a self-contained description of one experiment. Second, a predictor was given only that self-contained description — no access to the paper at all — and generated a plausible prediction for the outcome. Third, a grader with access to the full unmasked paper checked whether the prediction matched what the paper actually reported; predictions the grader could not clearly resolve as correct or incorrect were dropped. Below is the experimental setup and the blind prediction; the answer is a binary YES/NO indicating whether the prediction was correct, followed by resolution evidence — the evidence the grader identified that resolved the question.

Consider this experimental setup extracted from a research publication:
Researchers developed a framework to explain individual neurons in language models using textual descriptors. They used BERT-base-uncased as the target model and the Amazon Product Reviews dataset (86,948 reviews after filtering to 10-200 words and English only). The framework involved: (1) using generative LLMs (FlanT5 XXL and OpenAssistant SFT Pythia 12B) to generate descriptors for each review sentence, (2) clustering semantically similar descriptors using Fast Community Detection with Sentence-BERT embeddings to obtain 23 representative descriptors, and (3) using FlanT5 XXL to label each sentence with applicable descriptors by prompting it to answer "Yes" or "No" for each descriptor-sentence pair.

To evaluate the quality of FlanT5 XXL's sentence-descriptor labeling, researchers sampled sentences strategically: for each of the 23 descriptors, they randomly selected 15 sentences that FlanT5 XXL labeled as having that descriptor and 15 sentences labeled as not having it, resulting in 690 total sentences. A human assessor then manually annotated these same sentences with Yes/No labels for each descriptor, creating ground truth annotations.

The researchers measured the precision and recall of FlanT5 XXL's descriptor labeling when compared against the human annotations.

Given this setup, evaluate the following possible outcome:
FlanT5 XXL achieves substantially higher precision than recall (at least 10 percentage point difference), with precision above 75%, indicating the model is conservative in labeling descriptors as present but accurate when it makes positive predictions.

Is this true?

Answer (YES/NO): NO